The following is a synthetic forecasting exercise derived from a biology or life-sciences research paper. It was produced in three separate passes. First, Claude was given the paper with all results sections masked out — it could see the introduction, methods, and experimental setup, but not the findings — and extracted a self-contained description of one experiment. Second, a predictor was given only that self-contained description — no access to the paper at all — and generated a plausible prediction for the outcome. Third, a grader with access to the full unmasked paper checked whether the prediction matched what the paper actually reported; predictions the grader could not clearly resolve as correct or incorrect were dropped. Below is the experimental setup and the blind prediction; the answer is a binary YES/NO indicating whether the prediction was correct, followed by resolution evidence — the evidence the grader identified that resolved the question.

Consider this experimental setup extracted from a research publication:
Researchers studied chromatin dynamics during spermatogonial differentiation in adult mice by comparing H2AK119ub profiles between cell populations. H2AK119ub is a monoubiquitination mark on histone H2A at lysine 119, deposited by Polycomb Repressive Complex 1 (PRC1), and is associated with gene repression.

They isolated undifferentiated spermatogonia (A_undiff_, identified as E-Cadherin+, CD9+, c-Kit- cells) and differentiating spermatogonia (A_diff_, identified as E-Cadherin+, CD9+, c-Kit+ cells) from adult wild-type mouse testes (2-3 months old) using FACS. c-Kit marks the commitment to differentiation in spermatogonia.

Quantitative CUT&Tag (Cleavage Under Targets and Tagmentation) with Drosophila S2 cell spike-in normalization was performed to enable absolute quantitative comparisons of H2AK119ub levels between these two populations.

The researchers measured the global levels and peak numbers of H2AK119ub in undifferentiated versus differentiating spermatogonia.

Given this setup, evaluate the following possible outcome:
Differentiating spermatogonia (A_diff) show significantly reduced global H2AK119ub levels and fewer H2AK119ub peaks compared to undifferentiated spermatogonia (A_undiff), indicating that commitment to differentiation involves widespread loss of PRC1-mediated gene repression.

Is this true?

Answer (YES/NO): NO